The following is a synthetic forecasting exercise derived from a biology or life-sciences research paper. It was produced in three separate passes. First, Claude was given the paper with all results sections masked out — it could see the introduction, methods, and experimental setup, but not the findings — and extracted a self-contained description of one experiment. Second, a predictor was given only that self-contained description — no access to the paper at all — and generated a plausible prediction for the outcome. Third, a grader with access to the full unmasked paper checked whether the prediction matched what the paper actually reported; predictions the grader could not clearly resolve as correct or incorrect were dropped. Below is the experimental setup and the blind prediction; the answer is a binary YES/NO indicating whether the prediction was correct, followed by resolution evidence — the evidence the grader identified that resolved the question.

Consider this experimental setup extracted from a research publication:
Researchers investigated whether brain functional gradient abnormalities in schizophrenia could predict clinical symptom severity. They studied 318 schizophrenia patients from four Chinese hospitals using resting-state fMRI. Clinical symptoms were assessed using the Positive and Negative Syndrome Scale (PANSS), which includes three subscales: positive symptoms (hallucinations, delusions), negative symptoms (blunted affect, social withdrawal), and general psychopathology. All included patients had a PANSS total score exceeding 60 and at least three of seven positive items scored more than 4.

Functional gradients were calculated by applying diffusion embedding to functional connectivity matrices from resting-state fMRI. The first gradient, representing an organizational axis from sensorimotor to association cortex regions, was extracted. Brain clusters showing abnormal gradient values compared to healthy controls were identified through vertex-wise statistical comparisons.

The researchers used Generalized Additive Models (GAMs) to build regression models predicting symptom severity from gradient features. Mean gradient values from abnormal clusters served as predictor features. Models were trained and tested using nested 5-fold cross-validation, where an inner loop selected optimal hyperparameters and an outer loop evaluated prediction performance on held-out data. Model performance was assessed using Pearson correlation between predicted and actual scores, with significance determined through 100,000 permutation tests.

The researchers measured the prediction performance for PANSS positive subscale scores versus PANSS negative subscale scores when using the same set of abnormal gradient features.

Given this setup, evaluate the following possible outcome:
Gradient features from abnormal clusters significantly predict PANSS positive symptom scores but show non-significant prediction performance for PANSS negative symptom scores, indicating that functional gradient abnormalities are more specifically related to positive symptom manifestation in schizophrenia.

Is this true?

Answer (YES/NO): NO